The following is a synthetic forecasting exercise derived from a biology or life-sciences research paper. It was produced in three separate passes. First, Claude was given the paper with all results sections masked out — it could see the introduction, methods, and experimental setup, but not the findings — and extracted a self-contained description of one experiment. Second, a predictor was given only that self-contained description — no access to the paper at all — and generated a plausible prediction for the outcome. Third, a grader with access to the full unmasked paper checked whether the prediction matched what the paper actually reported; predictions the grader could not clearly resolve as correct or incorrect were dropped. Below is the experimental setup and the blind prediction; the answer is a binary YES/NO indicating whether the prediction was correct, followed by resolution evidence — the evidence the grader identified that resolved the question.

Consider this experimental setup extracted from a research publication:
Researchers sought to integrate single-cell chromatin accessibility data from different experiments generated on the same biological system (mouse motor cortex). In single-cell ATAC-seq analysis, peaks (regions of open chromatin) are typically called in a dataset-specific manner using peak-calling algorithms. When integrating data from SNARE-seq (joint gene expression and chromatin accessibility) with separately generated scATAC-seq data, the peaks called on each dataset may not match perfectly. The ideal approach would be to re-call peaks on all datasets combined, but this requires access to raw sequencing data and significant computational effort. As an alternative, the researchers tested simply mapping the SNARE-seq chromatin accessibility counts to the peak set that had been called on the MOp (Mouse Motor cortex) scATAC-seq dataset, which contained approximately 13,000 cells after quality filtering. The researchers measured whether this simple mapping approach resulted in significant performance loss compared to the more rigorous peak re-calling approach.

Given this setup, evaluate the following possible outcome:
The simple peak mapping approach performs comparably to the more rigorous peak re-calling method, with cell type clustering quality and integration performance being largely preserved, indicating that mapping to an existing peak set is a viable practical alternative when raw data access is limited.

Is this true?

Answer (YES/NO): YES